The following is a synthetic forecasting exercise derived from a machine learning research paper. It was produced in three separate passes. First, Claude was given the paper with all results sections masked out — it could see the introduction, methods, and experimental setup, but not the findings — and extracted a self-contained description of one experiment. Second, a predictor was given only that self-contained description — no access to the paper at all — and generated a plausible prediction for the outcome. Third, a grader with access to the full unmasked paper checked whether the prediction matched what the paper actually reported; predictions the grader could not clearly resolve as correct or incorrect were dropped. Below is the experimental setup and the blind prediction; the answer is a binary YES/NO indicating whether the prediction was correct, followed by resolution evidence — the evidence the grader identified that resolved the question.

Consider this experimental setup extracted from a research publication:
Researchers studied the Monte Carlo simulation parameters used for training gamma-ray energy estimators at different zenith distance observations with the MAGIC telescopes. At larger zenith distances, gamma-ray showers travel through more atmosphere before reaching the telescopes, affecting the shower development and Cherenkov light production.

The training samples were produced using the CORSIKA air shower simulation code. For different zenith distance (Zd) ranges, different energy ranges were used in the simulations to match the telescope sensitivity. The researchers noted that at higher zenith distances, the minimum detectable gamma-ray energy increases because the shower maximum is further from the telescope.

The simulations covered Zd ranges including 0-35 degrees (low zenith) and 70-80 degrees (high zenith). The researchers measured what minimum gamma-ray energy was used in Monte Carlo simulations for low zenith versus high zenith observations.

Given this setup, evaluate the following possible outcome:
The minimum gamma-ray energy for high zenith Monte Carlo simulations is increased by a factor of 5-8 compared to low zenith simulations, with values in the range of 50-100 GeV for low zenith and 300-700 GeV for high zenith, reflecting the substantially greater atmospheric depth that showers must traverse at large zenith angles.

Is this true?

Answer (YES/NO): NO